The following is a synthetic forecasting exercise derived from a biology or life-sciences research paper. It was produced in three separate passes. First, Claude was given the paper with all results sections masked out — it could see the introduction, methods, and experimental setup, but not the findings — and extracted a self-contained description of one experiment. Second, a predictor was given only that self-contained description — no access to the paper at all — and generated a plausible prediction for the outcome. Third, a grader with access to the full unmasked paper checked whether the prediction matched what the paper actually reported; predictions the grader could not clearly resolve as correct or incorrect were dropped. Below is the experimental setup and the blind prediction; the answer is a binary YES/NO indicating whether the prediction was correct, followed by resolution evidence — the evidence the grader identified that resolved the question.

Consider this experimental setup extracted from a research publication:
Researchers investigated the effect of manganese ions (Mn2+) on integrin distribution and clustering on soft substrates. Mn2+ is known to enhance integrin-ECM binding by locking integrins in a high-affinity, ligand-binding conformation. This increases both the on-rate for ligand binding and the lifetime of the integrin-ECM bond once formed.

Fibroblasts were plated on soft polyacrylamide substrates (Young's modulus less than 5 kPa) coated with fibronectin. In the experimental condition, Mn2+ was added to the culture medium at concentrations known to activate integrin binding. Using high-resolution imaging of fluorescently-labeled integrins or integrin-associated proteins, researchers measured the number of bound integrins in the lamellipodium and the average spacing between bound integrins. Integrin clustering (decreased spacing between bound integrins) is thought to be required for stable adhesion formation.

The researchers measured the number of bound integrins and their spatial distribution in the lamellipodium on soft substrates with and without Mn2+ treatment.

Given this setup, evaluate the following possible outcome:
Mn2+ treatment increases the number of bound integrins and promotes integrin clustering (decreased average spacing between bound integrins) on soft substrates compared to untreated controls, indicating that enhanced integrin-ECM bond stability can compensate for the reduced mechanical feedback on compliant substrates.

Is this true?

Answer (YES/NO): YES